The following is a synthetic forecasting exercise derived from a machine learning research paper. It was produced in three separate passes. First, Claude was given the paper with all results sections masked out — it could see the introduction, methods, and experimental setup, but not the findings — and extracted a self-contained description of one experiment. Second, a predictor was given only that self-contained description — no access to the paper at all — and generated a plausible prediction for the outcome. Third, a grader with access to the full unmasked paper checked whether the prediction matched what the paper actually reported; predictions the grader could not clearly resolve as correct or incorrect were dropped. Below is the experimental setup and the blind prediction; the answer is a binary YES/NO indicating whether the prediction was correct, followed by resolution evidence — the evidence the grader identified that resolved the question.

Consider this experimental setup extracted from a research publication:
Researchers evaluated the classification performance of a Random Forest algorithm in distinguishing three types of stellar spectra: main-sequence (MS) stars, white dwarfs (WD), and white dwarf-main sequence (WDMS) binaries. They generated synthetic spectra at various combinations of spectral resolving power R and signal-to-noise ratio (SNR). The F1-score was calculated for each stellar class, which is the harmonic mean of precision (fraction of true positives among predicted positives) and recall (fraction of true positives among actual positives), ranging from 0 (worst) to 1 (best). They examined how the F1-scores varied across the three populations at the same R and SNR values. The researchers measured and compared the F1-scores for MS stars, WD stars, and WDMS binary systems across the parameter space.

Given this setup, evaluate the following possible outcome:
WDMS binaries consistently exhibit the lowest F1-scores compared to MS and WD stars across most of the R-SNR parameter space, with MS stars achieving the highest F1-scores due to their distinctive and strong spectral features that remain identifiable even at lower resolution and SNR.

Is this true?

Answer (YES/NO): NO